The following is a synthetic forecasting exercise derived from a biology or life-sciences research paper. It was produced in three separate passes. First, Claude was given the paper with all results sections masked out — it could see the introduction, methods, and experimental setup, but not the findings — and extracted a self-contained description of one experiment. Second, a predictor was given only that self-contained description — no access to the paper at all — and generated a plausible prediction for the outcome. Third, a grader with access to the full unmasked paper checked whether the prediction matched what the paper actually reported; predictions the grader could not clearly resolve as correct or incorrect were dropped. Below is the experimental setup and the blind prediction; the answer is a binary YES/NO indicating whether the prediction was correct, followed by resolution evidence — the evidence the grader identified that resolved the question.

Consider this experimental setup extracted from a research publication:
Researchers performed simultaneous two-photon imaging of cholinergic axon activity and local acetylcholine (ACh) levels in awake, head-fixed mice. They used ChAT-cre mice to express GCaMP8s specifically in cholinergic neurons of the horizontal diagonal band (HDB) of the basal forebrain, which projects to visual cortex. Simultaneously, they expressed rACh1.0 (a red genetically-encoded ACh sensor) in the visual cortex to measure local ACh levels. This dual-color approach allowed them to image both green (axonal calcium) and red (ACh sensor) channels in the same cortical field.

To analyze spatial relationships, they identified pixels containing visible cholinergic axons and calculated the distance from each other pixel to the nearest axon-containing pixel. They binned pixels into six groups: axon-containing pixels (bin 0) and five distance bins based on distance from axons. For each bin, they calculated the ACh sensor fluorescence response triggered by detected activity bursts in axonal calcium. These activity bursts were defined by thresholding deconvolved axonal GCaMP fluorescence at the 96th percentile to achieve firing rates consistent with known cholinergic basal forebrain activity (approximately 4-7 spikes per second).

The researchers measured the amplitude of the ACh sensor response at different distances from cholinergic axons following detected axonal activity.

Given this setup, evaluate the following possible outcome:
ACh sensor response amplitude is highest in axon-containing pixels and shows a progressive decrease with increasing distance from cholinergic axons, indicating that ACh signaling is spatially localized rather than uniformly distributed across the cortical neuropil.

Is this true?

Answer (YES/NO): YES